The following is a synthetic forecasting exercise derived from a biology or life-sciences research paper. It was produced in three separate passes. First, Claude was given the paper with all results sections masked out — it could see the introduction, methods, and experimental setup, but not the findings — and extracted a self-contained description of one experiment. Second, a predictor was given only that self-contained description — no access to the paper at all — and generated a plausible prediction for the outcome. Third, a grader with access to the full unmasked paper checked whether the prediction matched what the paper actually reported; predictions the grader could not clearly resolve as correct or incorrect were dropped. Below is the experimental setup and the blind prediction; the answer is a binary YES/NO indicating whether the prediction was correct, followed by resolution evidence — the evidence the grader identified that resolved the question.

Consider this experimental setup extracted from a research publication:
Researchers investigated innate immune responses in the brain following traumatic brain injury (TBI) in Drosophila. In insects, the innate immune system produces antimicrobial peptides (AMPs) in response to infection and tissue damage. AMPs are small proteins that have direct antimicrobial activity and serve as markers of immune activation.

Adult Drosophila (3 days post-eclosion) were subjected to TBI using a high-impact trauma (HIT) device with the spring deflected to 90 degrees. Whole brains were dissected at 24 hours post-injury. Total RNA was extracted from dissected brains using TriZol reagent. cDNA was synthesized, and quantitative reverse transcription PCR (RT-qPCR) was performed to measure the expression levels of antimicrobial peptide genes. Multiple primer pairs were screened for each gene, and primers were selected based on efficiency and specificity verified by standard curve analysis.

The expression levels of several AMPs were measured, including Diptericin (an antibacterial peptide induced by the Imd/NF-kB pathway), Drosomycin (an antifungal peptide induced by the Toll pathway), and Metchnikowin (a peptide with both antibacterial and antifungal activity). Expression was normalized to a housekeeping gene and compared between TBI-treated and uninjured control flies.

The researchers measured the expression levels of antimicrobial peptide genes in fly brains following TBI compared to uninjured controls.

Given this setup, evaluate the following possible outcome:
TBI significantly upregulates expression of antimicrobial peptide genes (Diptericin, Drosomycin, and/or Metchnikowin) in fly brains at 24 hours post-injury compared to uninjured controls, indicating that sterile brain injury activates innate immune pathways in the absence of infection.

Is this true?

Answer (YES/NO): NO